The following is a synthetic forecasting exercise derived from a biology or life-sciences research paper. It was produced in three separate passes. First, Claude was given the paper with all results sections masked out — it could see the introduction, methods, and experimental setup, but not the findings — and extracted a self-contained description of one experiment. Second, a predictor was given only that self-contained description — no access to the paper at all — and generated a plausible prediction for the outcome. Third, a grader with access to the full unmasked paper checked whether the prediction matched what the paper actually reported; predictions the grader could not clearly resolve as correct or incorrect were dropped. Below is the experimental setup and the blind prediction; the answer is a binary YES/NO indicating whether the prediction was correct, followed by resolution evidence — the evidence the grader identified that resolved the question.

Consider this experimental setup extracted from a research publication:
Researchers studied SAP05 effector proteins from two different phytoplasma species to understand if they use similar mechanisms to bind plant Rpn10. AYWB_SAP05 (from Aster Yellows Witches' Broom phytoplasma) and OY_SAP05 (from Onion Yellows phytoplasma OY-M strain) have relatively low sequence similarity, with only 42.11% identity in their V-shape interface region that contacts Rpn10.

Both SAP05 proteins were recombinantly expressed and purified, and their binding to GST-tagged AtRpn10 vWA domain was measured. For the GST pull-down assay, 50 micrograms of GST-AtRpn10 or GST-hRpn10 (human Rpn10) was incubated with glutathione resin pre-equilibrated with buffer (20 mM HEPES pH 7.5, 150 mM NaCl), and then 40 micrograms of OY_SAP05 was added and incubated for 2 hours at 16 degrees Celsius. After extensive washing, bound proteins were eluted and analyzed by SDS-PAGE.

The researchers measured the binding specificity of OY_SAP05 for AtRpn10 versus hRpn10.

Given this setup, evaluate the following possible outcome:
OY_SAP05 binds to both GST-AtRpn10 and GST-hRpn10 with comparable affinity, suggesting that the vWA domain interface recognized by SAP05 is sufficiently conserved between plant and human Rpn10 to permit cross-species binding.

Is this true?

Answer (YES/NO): NO